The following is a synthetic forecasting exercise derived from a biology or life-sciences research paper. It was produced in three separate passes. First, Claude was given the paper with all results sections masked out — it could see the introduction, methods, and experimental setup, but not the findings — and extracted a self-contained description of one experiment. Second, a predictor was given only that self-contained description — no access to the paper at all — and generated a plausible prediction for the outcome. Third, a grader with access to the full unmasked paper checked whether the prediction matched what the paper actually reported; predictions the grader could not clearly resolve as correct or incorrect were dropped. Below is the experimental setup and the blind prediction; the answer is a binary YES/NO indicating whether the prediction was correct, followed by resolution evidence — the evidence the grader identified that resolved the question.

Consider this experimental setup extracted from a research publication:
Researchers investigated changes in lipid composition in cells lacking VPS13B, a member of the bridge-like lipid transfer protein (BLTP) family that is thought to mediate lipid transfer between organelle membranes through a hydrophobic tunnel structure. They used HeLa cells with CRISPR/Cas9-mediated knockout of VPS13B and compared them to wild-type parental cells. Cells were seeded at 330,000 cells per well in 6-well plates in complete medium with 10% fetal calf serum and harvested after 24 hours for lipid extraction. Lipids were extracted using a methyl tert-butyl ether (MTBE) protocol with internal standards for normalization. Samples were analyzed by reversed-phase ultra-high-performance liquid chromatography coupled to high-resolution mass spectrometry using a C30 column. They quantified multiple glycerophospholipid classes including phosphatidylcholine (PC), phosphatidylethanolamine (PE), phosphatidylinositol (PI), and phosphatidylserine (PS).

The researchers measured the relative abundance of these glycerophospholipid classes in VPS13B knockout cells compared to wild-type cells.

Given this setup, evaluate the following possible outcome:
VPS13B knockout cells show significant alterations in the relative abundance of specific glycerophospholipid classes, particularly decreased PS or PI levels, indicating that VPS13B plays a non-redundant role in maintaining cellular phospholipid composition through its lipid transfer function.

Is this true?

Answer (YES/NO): NO